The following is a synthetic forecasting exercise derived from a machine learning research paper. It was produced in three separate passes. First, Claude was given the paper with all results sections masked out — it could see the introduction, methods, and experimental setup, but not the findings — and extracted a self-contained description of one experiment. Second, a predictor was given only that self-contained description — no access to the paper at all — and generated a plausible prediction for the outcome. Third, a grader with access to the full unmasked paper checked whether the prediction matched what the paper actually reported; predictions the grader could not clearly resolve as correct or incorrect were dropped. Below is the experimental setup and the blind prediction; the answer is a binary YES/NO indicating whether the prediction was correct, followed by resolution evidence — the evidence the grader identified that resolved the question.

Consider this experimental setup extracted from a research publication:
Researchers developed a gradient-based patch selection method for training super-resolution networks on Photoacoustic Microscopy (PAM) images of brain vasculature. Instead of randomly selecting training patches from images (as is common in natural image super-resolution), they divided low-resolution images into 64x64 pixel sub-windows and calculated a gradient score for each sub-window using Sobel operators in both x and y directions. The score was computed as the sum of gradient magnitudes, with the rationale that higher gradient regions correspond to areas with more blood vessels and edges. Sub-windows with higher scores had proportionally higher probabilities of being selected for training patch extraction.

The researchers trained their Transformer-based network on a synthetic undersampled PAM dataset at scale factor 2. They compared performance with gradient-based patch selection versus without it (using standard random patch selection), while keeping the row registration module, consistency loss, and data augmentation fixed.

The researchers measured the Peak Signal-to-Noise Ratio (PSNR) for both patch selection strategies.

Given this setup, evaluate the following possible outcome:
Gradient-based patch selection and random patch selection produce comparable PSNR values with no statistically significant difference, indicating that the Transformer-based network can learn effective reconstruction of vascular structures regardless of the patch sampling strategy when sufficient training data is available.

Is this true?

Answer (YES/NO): NO